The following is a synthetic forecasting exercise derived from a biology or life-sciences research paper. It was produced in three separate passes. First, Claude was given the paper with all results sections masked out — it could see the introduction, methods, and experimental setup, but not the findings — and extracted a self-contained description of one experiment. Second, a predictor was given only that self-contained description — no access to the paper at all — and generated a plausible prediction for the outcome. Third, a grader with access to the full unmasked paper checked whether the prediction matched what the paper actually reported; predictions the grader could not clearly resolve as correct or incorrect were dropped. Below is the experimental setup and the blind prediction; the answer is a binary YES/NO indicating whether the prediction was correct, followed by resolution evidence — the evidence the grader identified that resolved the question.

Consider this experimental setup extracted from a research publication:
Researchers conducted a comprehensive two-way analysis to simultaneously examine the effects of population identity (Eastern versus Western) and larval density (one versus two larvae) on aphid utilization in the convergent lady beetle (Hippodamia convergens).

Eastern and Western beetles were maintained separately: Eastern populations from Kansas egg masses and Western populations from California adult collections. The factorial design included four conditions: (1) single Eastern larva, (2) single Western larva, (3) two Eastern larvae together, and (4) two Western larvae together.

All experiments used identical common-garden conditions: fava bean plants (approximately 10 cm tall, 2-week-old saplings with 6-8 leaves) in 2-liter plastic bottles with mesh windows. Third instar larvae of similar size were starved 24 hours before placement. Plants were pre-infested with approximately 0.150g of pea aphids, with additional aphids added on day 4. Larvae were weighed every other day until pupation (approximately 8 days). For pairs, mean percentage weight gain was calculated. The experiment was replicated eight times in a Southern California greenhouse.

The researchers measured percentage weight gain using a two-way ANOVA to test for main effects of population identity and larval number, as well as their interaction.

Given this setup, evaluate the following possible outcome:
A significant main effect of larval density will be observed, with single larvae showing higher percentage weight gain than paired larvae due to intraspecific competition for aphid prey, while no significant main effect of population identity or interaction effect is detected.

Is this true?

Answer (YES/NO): NO